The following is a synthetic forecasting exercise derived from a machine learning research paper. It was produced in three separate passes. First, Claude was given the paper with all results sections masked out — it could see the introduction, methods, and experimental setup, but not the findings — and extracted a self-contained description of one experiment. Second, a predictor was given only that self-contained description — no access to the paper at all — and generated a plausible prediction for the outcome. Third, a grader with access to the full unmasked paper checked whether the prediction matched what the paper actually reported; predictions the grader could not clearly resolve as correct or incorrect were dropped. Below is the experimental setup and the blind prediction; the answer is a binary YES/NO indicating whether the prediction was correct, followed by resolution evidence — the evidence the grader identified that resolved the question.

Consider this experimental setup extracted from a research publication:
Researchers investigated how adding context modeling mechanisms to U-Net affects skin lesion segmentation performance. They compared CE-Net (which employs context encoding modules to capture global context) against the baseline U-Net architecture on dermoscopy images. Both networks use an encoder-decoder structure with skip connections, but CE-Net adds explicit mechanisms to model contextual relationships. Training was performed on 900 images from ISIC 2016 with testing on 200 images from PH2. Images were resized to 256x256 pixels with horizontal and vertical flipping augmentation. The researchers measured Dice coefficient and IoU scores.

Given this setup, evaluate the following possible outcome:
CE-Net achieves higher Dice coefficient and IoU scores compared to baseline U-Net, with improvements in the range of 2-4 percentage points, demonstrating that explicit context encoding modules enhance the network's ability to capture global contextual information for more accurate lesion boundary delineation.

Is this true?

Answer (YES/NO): NO